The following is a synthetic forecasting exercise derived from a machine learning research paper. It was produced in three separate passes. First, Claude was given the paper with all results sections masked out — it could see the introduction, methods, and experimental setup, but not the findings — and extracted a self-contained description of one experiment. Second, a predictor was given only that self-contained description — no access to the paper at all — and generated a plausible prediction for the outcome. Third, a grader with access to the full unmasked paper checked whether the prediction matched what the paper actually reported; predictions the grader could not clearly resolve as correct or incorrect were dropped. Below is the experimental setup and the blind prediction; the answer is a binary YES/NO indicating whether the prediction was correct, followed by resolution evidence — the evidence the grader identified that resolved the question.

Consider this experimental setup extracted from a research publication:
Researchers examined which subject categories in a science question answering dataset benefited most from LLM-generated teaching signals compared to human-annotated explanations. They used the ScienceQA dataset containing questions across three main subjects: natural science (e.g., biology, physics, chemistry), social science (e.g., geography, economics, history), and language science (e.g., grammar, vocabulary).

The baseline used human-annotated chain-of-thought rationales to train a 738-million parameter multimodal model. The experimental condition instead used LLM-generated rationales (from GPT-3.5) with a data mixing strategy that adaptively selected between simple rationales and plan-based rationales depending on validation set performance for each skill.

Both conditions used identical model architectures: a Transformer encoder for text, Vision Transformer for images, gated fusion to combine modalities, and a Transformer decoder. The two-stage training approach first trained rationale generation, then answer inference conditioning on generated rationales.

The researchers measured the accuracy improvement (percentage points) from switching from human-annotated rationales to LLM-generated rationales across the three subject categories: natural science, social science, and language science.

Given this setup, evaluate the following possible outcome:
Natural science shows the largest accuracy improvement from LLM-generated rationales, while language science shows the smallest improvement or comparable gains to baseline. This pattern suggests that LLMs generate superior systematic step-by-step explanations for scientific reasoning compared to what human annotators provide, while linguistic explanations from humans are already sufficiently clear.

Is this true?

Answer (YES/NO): NO